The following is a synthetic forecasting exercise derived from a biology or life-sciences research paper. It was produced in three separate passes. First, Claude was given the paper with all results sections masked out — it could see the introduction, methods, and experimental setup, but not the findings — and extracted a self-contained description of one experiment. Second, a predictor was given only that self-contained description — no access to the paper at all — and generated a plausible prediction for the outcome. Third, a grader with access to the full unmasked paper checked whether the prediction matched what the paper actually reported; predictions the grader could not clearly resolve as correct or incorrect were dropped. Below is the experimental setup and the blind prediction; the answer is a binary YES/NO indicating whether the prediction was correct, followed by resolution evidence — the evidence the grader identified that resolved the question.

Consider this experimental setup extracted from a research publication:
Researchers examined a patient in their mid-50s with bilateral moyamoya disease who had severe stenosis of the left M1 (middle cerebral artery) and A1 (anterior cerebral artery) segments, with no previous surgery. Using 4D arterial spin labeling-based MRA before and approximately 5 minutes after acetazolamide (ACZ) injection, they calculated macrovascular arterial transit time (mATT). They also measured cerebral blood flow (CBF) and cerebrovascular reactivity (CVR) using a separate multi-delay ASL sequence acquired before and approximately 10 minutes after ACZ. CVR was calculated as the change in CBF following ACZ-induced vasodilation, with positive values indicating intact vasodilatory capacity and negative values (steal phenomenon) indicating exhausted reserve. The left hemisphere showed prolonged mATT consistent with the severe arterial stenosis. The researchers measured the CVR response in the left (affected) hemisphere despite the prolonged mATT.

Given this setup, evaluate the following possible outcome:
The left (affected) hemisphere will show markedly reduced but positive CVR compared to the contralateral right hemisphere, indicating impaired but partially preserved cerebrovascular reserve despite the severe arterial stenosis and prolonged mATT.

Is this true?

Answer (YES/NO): NO